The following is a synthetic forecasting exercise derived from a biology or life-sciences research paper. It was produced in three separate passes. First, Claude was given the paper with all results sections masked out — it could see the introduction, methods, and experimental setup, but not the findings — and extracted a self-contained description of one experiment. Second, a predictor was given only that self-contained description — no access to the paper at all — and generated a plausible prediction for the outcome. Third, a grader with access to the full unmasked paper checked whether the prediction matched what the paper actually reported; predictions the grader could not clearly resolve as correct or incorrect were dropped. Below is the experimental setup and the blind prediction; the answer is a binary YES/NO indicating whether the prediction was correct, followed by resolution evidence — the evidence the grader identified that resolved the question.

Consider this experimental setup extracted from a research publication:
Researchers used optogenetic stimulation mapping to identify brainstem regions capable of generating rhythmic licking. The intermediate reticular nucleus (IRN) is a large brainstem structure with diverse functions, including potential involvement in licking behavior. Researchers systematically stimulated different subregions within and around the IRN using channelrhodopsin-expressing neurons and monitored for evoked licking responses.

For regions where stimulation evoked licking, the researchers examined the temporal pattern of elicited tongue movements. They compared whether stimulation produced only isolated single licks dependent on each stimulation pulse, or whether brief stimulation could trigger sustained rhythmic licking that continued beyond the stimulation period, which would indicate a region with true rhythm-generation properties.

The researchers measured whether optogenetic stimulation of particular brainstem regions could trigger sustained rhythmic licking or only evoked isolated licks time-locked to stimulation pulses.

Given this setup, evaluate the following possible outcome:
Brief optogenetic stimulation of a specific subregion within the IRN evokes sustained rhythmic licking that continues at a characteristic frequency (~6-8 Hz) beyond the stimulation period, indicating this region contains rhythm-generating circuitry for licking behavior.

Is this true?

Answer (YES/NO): NO